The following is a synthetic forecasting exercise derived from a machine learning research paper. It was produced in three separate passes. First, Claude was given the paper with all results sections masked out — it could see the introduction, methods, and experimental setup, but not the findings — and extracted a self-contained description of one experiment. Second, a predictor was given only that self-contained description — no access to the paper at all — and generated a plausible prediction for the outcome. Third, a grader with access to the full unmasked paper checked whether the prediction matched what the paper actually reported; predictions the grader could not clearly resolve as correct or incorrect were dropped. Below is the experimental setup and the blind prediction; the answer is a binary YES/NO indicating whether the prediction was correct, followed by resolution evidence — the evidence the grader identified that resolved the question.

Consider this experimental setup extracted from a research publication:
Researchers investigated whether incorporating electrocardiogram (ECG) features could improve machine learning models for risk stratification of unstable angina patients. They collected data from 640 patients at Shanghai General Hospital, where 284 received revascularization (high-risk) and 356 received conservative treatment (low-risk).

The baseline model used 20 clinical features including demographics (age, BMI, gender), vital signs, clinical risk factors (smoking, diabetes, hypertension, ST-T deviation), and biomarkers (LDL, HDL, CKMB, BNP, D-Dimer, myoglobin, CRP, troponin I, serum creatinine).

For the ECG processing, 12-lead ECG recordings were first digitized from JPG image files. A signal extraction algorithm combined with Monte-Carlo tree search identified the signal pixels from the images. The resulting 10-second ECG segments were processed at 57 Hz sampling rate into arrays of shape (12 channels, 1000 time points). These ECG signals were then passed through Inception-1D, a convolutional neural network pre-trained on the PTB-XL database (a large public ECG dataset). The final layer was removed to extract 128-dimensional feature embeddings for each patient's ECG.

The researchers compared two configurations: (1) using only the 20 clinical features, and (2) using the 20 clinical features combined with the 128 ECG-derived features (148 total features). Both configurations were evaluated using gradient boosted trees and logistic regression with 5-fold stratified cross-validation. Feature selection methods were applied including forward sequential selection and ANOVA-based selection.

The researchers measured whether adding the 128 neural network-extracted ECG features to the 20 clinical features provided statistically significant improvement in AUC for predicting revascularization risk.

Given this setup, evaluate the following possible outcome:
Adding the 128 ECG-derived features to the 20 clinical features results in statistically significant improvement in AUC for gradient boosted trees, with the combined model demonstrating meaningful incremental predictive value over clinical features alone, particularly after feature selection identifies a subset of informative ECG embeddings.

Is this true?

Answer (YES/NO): NO